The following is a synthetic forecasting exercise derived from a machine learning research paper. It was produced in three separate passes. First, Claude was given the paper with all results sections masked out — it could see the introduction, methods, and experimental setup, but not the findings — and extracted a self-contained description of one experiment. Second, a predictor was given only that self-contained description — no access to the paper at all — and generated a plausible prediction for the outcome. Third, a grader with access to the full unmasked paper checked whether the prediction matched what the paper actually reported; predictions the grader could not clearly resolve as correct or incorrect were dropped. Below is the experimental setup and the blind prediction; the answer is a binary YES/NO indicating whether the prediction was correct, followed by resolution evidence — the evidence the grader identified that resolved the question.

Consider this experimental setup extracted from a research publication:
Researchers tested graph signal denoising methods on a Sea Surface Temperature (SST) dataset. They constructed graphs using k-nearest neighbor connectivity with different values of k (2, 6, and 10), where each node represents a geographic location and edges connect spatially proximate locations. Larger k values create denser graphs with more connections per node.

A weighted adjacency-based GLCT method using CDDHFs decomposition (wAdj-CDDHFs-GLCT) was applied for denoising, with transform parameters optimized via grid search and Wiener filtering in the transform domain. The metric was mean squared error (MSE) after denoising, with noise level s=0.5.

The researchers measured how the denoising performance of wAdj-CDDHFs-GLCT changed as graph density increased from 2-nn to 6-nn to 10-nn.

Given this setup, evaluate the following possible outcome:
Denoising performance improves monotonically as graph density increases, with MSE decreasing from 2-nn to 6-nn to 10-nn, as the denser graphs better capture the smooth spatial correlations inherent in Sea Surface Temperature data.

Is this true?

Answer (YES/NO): NO